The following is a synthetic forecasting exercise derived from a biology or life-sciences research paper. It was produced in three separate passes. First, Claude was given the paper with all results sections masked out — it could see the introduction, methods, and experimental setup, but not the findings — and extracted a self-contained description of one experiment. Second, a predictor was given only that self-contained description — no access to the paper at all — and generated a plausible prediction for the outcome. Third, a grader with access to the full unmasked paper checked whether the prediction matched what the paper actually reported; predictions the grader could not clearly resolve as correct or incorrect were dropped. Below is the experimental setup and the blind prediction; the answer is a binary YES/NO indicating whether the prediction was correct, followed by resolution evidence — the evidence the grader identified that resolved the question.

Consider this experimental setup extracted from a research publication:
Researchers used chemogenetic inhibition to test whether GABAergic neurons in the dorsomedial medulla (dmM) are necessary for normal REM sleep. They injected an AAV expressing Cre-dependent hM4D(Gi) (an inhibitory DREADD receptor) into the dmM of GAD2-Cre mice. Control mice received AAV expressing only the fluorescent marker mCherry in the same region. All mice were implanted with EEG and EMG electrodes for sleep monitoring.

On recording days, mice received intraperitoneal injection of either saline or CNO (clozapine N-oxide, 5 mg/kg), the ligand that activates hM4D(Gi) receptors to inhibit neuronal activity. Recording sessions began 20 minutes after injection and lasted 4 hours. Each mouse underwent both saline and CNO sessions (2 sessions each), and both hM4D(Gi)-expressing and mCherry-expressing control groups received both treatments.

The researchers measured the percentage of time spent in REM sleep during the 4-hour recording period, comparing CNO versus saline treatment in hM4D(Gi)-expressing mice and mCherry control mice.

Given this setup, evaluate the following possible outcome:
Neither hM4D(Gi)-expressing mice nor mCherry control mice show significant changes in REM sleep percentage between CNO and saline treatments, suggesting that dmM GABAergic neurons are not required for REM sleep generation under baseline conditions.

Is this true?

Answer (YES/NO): NO